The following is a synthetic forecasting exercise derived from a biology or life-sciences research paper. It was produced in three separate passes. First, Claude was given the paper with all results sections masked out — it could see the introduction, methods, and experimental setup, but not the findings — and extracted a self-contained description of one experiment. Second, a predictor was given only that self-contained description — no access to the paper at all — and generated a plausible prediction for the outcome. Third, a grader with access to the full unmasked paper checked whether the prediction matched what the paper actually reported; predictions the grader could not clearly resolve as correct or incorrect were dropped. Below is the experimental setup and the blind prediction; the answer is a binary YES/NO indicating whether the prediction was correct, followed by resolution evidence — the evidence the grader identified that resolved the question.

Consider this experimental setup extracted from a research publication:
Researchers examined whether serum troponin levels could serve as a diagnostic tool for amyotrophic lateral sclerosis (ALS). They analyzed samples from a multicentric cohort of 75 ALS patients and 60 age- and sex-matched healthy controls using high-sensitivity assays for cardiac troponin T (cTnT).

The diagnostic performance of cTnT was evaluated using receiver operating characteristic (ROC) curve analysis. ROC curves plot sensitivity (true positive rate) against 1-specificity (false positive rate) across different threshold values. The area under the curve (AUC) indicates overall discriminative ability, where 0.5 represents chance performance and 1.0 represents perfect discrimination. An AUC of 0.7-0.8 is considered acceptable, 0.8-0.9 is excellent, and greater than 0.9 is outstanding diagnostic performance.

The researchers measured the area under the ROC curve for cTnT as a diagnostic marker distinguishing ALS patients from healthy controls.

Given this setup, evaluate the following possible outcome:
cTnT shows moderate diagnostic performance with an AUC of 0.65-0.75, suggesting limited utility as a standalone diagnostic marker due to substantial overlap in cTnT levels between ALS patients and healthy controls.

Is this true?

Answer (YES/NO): NO